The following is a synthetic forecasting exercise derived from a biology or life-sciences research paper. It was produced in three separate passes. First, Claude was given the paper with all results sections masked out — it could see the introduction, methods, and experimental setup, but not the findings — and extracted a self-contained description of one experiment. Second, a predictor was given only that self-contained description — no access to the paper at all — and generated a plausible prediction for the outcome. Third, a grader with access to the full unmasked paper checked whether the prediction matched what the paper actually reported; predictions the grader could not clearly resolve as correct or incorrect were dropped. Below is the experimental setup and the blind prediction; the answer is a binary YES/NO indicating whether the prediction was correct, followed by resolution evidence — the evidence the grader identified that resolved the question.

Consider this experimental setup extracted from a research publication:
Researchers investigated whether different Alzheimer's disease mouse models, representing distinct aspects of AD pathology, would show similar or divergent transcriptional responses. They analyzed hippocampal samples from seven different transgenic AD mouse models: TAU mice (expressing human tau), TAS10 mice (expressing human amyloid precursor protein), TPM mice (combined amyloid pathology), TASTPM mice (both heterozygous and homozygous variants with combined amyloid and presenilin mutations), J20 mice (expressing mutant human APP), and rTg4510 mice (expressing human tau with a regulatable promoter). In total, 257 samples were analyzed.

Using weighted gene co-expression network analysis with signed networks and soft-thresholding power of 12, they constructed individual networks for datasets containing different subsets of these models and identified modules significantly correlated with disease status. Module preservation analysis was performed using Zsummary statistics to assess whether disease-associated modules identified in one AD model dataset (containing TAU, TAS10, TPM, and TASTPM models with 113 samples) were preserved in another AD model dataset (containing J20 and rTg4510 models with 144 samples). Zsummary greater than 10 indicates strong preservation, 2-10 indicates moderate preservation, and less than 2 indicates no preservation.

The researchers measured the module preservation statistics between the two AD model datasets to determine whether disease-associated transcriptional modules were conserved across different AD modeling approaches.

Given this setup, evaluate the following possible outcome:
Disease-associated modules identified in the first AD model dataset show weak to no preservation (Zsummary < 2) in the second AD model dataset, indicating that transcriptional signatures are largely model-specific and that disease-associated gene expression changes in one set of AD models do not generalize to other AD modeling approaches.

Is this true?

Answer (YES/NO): NO